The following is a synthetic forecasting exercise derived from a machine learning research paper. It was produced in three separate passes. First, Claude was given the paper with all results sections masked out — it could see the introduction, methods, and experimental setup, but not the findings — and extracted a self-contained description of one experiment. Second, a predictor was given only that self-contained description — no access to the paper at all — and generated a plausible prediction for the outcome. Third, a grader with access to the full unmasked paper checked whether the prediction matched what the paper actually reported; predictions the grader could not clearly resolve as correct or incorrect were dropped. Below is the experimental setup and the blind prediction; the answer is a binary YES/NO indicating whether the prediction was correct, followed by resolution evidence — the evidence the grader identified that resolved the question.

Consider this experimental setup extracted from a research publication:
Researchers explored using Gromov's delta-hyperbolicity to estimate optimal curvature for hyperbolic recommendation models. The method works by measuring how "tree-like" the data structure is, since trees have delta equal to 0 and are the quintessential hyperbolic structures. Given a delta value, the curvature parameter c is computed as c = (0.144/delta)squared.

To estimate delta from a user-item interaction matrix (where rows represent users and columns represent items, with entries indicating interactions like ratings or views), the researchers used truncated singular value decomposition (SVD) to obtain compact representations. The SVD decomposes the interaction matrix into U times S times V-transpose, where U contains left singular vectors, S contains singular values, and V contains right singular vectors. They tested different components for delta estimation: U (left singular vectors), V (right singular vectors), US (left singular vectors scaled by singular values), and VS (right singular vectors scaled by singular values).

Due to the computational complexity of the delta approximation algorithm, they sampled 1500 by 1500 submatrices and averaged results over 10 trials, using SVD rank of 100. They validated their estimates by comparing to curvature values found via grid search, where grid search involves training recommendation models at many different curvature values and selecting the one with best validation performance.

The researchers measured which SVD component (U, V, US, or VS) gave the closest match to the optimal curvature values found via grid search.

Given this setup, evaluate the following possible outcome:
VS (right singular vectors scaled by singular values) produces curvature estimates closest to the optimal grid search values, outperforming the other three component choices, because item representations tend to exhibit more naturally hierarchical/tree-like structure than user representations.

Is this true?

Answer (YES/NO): YES